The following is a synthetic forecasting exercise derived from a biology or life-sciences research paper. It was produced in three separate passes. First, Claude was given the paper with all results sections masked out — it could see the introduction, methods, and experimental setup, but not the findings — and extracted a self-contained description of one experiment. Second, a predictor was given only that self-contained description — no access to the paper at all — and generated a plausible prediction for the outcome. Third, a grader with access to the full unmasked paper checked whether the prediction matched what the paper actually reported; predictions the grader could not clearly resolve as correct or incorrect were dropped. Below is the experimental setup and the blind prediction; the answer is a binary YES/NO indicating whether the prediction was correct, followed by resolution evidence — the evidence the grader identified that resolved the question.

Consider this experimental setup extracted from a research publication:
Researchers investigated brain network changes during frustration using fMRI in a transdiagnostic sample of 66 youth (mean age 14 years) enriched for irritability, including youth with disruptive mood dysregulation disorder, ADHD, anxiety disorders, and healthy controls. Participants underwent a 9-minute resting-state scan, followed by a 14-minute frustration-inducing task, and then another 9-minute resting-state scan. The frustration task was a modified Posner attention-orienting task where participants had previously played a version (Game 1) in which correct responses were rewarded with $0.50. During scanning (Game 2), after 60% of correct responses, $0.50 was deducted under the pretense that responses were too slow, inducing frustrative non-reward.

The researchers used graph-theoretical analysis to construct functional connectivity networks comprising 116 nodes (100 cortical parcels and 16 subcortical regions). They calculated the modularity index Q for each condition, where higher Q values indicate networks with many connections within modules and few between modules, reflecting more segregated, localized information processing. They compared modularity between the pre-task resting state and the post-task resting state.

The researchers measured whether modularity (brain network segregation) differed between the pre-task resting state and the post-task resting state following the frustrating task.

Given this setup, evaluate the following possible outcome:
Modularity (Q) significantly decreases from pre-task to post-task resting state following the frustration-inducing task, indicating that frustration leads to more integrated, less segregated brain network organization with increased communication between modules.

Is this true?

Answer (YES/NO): NO